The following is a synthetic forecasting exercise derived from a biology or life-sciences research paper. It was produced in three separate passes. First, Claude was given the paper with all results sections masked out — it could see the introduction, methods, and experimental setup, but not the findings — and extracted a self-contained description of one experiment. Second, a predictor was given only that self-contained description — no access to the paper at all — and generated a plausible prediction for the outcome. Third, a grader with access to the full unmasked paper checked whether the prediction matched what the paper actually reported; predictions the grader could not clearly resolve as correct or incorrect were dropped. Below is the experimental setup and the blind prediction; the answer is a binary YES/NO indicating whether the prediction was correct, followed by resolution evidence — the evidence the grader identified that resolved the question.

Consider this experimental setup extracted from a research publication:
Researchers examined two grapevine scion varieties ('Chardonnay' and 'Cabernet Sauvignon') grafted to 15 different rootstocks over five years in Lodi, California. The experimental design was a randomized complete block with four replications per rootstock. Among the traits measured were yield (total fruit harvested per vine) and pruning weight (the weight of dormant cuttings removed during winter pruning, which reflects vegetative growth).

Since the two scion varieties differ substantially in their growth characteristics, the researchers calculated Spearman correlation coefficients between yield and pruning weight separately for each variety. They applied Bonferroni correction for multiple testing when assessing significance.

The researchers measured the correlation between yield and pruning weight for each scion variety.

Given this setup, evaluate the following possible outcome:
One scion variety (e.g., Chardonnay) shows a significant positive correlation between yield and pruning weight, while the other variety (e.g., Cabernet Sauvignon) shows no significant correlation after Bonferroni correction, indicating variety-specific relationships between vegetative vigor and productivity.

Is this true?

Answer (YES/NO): NO